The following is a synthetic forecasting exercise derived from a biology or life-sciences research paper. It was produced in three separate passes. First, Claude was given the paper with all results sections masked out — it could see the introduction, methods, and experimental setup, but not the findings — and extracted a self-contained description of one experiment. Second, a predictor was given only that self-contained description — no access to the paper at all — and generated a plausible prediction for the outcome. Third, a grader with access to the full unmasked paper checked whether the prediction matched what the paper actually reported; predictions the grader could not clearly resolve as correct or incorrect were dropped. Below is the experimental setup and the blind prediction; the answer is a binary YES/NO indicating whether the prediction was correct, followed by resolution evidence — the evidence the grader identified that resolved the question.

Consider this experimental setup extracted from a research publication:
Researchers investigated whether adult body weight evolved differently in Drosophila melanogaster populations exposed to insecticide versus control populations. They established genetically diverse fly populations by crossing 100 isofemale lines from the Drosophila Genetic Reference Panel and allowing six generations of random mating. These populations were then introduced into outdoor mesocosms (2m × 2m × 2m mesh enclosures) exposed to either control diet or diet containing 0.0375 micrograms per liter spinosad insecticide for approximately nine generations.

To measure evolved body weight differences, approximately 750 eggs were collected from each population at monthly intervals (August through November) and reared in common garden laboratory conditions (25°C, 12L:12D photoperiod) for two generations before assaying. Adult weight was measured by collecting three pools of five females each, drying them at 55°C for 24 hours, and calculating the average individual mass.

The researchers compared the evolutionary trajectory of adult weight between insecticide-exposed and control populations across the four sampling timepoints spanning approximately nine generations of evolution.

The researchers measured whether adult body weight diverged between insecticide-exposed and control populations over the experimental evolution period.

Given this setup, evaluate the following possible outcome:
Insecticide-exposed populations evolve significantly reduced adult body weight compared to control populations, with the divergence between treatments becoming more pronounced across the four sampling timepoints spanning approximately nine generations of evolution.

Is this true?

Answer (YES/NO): NO